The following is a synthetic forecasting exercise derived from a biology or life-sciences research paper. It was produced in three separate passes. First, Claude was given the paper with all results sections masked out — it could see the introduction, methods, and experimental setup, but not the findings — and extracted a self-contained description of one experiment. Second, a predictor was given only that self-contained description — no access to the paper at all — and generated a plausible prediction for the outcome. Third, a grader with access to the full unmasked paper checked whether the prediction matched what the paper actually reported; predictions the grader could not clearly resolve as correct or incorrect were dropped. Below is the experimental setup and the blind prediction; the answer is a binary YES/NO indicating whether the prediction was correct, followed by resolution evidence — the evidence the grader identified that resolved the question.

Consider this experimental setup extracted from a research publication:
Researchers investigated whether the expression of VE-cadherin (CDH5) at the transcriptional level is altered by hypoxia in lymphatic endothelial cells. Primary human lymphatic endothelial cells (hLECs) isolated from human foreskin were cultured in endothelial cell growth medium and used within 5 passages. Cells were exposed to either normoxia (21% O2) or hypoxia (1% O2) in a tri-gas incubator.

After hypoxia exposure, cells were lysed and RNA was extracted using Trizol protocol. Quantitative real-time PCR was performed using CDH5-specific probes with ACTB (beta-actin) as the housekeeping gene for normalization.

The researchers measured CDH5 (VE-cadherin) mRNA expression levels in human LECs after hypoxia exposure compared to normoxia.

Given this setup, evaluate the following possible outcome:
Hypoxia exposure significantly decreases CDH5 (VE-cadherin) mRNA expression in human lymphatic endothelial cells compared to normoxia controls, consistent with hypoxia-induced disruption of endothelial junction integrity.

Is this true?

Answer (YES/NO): NO